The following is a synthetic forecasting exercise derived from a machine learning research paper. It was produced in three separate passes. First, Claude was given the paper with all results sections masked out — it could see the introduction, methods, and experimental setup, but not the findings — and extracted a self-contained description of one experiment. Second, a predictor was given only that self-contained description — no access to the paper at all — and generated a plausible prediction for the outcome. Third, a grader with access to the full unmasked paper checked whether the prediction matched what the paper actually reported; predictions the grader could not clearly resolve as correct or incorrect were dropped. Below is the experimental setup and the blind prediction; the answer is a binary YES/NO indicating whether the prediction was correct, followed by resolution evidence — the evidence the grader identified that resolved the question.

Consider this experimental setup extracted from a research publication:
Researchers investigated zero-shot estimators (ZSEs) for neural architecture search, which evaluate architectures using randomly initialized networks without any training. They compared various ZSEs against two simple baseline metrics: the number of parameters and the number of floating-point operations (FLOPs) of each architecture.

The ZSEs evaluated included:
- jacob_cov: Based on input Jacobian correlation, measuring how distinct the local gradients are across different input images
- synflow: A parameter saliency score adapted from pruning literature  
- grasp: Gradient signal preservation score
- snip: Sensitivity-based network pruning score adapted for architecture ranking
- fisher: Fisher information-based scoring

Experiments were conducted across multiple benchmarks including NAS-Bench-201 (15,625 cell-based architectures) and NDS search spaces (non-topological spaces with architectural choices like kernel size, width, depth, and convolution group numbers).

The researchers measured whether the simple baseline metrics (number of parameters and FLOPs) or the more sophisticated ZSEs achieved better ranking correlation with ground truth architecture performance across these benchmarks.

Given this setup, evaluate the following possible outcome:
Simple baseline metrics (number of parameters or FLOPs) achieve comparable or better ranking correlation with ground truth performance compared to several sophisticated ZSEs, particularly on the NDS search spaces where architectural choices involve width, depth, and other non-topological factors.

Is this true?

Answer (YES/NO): YES